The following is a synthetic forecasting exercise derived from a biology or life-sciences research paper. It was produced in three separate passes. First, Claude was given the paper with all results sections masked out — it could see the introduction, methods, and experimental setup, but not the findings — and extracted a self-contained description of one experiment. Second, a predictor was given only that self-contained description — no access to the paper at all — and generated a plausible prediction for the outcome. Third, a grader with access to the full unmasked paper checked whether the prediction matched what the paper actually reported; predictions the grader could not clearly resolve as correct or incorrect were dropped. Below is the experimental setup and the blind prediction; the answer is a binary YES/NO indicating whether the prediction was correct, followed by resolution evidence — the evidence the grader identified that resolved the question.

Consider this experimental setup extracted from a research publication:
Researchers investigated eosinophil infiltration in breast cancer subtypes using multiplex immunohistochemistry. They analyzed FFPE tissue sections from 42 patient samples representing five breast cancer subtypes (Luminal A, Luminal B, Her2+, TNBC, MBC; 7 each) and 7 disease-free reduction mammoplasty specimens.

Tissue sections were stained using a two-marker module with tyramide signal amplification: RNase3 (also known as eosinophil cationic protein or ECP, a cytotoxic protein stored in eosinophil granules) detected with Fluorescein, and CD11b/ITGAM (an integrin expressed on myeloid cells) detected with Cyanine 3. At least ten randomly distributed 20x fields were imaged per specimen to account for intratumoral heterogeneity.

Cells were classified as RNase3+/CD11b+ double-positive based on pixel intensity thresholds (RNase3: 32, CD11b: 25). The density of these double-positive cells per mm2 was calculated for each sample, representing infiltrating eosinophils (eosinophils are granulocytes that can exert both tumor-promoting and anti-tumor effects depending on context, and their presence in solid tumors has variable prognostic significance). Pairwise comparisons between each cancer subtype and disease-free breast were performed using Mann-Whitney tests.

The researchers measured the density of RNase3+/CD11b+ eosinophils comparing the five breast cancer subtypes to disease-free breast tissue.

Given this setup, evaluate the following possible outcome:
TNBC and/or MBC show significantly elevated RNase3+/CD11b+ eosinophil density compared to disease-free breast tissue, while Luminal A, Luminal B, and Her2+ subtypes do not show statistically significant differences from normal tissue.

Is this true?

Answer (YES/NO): NO